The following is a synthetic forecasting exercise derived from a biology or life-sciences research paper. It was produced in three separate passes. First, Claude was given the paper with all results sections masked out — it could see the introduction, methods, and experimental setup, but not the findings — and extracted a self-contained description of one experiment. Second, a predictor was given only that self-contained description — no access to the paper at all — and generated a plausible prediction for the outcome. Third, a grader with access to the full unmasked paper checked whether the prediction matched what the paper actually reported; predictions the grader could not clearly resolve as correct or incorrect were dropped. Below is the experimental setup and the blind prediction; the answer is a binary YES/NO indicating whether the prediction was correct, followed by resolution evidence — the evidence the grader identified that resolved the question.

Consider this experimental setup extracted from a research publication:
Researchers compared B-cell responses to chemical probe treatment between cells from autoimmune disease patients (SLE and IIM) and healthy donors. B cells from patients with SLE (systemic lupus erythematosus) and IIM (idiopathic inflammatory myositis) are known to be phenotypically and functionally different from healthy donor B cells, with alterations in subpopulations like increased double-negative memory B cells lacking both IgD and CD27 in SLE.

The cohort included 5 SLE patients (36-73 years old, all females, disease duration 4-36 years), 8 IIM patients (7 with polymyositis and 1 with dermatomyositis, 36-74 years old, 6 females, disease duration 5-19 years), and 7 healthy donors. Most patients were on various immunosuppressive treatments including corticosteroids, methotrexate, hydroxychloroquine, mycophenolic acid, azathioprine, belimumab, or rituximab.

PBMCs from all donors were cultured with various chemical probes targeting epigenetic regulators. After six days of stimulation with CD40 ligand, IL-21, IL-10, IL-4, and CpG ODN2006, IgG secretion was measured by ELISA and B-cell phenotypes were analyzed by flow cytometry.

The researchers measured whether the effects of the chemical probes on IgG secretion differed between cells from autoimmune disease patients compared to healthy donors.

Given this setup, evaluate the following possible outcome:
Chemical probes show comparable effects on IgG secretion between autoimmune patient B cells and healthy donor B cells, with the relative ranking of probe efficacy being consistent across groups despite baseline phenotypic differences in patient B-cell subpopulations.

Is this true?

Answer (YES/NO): YES